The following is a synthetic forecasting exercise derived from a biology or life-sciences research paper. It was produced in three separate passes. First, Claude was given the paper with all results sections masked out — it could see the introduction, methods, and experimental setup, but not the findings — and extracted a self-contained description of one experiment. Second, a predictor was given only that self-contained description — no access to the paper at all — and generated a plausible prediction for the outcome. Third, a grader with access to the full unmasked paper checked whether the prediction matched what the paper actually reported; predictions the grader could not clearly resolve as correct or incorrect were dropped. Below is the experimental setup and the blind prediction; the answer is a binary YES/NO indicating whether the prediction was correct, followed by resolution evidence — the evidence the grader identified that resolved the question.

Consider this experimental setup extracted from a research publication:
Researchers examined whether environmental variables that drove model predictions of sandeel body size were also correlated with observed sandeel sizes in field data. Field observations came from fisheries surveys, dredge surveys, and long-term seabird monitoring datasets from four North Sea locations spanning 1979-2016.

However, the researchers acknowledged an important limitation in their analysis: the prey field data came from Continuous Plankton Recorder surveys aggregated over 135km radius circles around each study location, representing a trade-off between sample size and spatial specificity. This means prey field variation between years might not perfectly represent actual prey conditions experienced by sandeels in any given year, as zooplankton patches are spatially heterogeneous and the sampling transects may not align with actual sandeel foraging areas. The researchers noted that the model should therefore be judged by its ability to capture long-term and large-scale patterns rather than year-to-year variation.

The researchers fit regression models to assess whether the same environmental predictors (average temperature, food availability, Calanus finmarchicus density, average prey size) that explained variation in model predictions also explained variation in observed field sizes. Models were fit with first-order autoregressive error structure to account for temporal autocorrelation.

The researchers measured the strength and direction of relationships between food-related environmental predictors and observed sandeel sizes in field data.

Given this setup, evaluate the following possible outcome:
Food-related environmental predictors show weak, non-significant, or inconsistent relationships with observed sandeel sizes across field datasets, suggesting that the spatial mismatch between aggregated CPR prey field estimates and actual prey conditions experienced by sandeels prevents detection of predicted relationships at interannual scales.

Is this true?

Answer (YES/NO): YES